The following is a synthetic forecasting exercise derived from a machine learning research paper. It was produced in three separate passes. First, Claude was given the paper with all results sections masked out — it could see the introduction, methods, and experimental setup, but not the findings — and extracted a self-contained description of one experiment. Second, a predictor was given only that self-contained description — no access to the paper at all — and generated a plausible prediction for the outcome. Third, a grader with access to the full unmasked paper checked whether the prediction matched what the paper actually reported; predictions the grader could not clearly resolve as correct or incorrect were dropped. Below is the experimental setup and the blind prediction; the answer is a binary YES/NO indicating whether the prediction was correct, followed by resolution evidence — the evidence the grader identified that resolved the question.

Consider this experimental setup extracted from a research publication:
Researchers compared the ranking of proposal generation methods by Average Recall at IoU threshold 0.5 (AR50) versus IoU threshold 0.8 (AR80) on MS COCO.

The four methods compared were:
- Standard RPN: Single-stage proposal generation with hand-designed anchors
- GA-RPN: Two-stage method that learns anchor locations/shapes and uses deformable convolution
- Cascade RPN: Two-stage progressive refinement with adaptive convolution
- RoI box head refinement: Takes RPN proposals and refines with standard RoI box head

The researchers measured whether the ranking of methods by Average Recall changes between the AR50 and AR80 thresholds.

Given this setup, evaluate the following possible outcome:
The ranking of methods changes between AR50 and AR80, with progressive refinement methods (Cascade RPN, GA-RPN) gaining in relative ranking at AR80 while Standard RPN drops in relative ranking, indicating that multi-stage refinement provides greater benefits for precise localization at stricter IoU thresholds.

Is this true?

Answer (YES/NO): NO